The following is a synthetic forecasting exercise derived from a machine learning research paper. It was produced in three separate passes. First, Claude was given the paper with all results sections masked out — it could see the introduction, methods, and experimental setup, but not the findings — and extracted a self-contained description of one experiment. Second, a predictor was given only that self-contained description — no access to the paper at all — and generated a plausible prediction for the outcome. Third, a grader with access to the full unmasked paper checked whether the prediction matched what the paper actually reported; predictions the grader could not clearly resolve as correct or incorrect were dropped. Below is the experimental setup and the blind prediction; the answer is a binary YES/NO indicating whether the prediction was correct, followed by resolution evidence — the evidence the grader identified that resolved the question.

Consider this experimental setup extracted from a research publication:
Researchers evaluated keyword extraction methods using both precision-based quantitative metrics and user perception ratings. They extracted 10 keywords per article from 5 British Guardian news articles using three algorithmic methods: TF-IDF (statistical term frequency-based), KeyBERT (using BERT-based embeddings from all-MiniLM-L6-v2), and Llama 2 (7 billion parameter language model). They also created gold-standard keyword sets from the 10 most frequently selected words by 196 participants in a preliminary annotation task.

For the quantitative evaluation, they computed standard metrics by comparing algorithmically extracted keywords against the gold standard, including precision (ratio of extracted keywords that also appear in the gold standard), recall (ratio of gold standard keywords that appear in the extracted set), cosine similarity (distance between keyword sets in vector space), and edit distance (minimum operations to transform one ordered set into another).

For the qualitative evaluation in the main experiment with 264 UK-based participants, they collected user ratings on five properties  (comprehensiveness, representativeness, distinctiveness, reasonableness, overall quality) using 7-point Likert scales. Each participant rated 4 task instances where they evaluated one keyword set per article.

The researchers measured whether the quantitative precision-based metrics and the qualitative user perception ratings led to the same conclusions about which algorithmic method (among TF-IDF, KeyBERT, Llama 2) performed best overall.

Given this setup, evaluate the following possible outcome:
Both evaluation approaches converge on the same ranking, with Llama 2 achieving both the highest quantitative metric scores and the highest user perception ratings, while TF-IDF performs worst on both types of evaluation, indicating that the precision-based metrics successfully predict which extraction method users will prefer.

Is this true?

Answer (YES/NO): NO